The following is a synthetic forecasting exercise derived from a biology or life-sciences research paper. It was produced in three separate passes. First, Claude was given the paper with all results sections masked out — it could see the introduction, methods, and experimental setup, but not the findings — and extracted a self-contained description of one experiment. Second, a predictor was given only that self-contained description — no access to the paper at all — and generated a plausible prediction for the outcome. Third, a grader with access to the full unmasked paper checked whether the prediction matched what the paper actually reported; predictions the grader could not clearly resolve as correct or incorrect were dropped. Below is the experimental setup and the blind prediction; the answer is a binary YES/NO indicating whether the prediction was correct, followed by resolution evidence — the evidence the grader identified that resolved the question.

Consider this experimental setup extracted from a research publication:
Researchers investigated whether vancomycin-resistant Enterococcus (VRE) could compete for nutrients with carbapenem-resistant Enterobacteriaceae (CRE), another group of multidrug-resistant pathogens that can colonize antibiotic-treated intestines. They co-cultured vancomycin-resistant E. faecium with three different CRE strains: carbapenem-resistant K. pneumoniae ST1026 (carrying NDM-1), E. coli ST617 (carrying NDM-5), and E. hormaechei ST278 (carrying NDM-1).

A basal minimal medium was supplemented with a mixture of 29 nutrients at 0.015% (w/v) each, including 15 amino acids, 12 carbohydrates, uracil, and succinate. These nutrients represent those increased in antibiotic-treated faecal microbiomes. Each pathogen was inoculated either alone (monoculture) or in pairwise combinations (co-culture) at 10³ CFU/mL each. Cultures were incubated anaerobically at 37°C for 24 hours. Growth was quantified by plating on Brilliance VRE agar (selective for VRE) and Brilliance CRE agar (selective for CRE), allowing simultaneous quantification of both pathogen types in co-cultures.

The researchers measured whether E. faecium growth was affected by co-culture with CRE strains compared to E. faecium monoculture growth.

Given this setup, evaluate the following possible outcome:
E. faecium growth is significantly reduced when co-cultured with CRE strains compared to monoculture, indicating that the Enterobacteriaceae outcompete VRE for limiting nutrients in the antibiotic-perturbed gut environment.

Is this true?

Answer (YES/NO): NO